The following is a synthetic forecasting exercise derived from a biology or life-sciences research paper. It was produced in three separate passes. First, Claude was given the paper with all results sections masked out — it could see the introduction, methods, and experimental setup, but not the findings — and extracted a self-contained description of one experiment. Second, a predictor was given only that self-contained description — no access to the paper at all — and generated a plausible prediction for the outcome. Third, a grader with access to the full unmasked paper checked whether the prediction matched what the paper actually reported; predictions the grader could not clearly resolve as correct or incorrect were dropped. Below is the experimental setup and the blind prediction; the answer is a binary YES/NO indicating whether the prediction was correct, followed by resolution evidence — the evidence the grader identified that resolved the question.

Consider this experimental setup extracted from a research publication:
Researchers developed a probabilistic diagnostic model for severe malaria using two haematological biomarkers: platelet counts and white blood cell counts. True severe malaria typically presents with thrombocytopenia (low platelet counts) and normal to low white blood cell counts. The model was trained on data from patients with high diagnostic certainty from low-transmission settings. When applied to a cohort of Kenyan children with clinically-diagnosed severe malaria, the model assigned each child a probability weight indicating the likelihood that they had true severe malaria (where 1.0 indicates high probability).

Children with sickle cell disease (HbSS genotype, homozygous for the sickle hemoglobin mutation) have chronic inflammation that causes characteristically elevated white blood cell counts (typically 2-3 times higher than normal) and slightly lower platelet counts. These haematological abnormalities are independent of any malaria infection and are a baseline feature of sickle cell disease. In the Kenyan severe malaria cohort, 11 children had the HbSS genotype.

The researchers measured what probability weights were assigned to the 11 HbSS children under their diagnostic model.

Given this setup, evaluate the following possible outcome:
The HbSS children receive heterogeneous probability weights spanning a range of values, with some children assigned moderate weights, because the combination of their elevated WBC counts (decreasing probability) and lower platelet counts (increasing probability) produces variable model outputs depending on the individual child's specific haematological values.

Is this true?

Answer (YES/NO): NO